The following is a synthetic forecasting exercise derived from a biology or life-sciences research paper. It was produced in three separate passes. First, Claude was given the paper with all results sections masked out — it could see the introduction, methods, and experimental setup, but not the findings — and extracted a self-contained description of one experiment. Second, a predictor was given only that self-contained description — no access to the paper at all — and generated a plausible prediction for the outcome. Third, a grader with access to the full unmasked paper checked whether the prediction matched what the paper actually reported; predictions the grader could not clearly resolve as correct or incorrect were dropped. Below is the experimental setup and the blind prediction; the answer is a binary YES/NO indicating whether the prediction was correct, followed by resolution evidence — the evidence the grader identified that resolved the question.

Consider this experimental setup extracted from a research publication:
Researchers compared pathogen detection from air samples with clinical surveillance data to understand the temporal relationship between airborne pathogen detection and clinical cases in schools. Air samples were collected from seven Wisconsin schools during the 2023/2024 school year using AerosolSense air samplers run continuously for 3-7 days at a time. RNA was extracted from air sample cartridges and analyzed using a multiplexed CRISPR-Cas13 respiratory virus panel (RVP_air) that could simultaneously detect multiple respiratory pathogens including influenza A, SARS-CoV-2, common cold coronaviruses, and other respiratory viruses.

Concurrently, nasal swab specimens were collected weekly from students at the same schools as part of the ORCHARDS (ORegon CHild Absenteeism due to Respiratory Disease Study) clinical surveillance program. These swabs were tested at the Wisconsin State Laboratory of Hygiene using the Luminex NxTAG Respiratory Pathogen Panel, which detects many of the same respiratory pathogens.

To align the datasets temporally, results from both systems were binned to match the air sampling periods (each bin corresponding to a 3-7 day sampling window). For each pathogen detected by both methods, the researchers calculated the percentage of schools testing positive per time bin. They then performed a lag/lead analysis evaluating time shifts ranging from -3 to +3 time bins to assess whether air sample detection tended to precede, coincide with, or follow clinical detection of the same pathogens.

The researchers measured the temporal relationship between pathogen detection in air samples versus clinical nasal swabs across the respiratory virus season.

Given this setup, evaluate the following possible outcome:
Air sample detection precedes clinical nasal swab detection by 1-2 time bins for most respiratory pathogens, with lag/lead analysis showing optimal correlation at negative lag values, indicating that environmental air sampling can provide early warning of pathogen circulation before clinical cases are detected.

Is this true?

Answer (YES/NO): NO